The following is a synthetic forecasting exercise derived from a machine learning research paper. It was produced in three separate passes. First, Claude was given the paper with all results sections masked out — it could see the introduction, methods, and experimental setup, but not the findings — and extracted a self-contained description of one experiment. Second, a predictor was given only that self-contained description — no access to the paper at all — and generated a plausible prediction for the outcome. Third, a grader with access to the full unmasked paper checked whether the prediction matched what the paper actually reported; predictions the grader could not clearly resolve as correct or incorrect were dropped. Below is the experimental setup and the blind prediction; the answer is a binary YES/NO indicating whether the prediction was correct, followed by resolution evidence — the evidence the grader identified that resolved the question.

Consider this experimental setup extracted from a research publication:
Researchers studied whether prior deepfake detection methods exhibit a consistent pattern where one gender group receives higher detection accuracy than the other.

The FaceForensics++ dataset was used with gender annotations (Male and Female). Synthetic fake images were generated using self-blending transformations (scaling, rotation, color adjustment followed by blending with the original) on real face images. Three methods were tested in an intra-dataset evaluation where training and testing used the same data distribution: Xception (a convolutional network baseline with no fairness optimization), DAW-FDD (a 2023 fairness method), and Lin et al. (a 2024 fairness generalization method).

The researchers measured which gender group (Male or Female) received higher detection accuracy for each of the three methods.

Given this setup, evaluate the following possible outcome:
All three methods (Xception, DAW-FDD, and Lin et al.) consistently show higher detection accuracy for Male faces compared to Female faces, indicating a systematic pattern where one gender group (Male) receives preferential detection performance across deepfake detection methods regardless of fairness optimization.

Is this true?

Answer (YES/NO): NO